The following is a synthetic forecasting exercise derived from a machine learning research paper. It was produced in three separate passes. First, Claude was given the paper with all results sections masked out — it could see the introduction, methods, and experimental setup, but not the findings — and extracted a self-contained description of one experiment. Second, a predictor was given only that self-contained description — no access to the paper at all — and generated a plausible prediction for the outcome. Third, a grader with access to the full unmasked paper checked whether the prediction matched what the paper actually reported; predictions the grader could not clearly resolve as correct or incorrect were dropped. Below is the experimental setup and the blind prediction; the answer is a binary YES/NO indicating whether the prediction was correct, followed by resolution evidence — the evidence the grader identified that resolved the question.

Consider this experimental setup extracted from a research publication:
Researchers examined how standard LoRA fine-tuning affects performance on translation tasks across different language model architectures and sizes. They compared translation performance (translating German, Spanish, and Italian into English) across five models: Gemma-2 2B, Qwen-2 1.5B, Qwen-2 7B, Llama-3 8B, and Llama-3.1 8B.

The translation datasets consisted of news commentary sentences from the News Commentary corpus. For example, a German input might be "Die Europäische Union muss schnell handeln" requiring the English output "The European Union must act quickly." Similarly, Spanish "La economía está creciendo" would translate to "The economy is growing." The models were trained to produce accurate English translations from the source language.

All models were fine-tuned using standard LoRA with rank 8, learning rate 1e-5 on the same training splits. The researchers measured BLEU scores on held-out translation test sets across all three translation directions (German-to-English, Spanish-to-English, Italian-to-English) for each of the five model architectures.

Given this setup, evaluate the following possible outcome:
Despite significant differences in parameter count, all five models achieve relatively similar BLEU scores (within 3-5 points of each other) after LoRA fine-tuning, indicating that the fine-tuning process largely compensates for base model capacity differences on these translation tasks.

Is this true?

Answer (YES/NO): NO